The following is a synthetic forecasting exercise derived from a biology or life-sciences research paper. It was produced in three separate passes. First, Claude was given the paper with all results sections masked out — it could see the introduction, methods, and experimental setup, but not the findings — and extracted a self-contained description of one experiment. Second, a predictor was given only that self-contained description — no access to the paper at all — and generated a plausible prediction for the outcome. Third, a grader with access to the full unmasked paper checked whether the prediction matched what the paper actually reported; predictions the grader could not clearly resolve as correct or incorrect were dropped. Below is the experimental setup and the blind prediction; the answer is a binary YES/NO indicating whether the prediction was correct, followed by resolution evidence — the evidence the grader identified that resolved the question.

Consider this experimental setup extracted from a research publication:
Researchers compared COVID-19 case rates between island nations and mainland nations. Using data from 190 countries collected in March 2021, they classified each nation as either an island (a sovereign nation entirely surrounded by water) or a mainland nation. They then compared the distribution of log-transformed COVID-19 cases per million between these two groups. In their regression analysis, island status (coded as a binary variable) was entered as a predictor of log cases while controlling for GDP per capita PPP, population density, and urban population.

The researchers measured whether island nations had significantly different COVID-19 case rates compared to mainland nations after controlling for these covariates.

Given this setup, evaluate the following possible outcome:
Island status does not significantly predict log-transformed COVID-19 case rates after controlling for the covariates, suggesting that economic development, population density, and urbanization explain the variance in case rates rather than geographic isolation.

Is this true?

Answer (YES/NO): NO